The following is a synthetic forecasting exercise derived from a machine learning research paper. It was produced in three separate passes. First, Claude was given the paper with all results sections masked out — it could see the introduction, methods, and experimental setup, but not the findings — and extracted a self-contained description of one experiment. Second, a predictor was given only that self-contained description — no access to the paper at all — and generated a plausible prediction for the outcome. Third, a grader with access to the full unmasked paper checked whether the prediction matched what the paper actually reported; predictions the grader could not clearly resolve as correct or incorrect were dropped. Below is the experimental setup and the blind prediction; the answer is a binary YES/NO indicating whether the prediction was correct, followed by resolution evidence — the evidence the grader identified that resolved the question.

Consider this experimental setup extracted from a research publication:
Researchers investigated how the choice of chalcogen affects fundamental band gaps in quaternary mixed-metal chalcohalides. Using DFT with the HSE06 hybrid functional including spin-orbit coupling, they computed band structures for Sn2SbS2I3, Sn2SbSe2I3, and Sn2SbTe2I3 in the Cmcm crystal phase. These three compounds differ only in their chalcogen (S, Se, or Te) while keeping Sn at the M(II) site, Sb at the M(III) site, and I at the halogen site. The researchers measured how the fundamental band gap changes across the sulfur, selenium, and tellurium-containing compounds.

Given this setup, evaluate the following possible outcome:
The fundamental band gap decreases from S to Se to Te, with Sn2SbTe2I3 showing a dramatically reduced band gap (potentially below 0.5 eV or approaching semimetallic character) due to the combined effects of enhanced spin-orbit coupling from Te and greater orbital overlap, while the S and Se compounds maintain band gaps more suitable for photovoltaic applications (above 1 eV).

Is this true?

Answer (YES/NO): NO